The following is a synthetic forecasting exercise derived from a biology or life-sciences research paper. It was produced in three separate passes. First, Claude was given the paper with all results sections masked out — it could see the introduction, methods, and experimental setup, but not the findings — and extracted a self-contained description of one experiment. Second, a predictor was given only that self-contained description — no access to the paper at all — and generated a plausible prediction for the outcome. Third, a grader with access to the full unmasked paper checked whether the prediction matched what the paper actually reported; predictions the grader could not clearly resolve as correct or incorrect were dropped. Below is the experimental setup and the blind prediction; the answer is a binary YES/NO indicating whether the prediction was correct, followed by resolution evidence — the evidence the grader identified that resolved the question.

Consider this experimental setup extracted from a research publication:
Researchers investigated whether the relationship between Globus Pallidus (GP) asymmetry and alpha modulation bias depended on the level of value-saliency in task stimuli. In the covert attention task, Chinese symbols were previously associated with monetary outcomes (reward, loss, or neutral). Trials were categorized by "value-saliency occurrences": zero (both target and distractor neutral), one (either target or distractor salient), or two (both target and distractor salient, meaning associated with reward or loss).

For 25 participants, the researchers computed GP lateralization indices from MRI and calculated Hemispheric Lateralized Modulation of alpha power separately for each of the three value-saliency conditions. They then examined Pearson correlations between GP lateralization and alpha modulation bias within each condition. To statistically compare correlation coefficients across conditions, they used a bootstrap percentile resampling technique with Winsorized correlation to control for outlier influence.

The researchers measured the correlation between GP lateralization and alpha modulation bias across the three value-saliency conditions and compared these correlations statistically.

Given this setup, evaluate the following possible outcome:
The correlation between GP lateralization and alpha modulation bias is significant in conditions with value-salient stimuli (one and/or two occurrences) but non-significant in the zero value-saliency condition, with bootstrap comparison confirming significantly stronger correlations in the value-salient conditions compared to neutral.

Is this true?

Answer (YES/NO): NO